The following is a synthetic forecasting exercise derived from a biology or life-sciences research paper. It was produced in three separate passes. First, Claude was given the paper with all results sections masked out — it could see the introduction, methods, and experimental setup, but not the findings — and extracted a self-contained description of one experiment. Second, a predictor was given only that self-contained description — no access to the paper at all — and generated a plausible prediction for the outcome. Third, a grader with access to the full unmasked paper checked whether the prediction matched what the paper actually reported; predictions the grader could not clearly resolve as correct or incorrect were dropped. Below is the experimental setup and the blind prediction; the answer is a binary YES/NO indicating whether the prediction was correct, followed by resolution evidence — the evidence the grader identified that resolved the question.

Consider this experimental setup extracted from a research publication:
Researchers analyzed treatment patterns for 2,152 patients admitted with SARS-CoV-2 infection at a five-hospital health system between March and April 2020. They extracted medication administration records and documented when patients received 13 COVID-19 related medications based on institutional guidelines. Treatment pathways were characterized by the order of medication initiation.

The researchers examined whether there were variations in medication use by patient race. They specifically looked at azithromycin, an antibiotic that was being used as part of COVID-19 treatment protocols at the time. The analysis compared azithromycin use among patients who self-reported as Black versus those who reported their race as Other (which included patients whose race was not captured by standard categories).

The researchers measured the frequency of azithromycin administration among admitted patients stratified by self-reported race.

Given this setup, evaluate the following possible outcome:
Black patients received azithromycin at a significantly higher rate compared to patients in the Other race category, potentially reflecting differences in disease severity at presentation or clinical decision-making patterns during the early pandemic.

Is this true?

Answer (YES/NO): NO